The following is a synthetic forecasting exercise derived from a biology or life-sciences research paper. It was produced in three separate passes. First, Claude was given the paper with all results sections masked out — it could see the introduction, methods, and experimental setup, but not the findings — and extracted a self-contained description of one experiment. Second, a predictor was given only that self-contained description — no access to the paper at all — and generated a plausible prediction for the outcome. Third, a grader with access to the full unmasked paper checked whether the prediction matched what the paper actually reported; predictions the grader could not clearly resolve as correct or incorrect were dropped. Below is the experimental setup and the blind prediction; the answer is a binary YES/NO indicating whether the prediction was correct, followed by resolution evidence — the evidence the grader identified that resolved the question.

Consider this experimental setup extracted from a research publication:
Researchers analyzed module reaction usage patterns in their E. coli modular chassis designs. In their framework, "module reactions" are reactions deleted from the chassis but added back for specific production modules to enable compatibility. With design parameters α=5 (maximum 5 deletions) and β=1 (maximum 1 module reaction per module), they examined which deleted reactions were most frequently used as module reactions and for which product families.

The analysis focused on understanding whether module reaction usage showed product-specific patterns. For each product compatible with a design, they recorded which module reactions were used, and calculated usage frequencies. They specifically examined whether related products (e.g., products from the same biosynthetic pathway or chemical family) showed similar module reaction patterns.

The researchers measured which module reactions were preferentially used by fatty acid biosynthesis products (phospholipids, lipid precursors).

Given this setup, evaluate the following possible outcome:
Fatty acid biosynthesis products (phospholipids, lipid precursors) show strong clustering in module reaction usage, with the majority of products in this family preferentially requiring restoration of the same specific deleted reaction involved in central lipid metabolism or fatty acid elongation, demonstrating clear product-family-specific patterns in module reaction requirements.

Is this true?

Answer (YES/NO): NO